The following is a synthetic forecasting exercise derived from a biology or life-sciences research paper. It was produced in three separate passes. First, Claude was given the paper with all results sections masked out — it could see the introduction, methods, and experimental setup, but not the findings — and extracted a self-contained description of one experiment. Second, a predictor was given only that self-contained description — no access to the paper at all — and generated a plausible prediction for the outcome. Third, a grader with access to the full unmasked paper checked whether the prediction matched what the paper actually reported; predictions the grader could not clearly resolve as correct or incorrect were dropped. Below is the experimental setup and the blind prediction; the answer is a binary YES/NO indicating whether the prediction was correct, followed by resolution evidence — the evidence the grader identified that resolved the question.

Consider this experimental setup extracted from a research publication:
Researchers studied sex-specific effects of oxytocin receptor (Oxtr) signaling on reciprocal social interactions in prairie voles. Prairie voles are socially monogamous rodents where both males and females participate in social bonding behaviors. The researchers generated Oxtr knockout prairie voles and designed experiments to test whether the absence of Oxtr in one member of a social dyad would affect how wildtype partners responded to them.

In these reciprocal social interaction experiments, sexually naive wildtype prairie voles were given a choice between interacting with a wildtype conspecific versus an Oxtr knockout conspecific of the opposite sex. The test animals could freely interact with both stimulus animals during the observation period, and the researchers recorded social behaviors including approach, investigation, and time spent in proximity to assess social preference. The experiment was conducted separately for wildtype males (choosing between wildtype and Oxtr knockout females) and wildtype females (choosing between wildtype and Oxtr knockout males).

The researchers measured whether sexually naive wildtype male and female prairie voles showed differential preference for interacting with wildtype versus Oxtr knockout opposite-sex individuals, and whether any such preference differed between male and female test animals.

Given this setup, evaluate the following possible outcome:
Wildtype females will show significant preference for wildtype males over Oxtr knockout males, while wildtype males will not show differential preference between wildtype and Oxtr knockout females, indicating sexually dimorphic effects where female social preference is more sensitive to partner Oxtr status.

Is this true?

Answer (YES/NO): NO